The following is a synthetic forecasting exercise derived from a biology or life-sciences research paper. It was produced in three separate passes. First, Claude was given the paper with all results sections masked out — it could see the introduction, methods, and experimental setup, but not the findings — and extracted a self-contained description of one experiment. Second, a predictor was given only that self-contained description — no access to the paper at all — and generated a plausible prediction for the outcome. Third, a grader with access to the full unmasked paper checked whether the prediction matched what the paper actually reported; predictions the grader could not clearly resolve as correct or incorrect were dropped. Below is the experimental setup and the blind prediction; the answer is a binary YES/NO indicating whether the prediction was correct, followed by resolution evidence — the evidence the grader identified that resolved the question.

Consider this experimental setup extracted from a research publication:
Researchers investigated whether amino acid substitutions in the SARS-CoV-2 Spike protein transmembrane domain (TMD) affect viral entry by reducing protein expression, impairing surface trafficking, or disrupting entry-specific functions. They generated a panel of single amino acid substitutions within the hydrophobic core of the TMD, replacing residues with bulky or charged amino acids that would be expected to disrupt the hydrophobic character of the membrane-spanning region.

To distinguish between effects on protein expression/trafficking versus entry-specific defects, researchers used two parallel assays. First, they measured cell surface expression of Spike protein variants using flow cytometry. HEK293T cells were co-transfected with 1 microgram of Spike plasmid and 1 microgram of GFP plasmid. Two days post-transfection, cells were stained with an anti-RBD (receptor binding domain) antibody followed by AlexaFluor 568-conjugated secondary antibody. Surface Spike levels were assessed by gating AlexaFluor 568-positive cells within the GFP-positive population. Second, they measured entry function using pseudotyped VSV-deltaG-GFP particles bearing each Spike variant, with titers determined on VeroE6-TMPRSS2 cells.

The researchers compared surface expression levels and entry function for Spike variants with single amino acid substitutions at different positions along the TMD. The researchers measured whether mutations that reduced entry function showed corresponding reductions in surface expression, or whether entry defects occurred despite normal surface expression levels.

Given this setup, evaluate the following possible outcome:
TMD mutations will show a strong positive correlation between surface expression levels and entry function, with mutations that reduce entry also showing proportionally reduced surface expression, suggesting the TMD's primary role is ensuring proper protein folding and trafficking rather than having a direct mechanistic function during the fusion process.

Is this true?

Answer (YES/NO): NO